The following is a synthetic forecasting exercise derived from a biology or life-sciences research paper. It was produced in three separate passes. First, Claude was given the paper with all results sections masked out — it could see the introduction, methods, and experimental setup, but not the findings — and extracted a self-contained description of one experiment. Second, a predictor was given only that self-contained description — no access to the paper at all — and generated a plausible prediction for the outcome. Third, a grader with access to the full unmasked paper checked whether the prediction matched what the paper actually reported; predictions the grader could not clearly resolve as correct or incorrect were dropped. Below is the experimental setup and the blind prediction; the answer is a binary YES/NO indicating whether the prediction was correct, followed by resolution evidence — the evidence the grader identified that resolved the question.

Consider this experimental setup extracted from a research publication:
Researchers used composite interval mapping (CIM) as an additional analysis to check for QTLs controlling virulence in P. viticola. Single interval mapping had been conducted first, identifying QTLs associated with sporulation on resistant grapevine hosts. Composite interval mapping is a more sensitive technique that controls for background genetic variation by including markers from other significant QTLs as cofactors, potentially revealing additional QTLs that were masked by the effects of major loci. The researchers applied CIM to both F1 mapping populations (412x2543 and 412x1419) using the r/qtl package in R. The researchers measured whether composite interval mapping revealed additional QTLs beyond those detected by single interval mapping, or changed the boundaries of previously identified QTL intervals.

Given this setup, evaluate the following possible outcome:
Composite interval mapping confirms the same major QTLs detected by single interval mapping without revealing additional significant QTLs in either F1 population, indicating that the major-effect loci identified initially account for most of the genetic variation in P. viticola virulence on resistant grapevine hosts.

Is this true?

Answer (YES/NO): YES